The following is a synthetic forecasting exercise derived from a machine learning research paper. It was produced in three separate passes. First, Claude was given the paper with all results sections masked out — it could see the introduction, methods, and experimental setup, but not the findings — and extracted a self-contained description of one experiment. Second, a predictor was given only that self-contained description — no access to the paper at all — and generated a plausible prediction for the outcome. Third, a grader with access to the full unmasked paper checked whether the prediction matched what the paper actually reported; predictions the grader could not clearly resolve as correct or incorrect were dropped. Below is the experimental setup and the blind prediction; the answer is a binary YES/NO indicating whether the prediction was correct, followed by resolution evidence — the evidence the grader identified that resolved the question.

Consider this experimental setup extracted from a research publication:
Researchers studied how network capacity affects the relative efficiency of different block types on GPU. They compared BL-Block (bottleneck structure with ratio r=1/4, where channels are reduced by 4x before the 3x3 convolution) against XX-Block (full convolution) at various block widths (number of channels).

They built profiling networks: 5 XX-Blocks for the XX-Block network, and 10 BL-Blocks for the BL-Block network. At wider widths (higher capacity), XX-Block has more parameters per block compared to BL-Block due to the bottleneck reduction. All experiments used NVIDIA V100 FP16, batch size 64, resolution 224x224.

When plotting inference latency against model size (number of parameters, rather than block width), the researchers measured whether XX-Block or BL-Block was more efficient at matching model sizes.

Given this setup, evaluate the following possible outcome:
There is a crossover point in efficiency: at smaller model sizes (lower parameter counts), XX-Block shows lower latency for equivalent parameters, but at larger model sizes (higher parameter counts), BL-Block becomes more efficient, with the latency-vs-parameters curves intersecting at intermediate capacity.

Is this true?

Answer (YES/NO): NO